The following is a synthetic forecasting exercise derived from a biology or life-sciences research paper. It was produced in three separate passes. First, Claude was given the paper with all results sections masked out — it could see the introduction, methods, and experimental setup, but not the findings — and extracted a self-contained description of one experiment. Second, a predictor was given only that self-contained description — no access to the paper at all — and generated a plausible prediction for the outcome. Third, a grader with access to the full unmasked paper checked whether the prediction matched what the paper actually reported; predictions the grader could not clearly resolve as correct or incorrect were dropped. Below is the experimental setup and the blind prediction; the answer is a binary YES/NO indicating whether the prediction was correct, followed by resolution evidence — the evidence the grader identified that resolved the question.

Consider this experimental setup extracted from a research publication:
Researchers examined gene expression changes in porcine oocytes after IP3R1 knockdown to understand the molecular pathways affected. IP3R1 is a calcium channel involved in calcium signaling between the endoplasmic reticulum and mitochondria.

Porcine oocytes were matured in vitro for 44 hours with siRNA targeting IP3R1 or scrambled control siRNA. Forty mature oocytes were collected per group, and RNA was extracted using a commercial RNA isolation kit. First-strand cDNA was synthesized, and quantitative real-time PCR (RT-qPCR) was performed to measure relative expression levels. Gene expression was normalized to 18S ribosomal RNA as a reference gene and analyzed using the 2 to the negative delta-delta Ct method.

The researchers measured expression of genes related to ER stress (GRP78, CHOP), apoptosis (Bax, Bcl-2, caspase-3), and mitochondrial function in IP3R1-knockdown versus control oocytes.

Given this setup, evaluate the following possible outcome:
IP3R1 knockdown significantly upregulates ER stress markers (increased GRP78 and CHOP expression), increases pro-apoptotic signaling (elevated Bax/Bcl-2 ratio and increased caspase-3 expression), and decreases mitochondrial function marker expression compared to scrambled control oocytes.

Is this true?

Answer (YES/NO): NO